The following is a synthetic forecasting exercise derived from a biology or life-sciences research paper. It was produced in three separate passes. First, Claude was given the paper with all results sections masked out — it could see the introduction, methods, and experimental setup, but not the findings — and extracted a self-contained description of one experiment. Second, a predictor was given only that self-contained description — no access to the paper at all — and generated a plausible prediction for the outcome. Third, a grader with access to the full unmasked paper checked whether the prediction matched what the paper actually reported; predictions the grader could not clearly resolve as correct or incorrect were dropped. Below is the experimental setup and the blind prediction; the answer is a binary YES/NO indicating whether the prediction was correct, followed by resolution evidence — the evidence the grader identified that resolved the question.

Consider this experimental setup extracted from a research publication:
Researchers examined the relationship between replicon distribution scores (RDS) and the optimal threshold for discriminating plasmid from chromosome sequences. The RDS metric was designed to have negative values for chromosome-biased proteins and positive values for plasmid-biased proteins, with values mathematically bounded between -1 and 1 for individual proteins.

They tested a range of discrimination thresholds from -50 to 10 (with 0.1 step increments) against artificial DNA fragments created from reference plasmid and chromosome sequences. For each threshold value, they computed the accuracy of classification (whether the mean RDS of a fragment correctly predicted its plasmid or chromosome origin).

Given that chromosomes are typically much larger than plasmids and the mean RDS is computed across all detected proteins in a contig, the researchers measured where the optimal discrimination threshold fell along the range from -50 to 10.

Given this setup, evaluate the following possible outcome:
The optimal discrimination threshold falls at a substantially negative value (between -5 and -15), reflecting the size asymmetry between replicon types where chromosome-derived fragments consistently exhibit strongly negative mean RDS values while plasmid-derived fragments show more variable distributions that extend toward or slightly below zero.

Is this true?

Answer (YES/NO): NO